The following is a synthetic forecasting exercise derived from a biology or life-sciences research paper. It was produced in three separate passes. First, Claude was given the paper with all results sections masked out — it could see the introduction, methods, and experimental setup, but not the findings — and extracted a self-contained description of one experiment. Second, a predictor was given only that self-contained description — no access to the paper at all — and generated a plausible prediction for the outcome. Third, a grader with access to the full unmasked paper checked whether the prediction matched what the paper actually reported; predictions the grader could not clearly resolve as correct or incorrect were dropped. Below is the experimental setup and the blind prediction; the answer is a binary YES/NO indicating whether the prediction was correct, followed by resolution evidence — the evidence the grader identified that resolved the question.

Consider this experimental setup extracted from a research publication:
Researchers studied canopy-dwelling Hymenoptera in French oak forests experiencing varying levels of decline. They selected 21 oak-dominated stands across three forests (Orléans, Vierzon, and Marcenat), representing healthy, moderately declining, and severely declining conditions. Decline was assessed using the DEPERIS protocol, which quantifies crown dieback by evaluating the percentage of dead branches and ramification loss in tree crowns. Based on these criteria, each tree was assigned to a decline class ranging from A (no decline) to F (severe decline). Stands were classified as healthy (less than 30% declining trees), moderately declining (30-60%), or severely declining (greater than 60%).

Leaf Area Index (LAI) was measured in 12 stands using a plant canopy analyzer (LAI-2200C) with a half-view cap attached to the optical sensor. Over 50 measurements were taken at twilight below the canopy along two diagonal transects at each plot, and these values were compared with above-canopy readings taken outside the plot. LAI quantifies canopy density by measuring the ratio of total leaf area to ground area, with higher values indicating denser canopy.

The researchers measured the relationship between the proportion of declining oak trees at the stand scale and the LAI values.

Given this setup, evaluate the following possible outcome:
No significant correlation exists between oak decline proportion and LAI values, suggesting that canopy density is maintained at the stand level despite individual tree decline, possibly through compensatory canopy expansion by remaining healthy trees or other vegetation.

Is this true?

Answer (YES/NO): NO